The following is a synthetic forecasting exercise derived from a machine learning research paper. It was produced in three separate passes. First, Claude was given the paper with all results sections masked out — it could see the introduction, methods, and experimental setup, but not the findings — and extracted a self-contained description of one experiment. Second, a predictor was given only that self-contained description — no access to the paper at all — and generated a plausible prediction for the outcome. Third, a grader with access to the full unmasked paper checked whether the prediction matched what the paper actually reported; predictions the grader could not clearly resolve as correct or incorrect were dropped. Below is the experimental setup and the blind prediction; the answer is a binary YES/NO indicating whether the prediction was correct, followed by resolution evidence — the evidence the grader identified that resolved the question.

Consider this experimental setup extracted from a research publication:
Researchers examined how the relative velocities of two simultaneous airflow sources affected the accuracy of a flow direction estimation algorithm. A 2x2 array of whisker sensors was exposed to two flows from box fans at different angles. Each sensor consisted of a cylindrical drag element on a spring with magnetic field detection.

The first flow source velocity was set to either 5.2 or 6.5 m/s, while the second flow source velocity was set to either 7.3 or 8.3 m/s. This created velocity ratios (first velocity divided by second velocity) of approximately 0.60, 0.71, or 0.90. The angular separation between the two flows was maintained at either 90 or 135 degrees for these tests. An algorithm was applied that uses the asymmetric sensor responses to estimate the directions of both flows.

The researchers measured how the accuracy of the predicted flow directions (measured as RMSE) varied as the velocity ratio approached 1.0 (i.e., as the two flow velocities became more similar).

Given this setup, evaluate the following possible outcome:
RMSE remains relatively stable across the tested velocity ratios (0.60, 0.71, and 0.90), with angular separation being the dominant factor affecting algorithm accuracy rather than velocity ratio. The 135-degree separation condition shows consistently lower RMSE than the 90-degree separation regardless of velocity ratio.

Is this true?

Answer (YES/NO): NO